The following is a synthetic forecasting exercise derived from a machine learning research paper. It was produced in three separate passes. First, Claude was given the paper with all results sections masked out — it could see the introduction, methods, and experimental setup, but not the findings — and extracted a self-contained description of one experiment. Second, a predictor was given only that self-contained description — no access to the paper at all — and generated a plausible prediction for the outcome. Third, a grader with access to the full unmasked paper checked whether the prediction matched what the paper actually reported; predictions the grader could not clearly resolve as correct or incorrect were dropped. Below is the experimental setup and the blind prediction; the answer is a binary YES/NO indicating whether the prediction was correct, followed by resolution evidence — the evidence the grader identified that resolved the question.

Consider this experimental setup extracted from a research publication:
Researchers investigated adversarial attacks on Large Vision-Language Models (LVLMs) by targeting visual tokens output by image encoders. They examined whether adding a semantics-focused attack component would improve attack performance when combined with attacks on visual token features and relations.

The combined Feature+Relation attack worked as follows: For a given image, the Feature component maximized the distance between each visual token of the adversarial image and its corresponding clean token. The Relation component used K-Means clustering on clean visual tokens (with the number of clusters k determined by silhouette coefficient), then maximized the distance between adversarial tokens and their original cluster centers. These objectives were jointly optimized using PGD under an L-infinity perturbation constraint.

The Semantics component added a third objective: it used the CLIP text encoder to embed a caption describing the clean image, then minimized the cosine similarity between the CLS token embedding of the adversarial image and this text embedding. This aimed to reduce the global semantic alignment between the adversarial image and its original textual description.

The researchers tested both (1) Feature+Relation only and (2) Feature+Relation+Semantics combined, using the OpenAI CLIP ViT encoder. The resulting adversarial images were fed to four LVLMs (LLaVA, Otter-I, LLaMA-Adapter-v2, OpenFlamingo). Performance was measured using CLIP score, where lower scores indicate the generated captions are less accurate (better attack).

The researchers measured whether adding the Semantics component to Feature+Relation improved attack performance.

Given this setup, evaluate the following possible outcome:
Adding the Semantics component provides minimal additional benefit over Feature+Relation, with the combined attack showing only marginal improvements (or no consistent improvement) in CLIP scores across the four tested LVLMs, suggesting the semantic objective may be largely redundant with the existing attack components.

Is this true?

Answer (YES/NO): YES